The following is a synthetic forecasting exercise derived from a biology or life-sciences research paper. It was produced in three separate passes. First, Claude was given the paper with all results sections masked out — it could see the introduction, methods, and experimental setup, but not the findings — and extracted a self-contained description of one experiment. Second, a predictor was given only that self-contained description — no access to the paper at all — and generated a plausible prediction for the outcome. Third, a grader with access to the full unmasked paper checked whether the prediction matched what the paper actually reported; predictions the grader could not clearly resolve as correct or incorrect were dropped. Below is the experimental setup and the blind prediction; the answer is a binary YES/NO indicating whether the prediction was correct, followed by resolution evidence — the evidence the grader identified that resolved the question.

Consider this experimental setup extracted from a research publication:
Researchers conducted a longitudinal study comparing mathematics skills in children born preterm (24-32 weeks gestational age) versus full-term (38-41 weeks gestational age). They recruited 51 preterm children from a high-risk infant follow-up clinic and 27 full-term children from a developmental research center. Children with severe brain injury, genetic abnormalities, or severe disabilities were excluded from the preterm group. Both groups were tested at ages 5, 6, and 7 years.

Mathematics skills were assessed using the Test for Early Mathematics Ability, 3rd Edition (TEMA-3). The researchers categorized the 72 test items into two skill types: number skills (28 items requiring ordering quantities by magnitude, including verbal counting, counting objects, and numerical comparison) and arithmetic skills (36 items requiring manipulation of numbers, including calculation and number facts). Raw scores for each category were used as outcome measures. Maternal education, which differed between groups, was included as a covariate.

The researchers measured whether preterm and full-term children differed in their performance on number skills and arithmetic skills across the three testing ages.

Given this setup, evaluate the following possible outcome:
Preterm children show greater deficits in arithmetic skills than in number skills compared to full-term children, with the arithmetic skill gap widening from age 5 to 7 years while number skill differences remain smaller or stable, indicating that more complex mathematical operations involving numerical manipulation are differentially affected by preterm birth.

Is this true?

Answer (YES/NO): NO